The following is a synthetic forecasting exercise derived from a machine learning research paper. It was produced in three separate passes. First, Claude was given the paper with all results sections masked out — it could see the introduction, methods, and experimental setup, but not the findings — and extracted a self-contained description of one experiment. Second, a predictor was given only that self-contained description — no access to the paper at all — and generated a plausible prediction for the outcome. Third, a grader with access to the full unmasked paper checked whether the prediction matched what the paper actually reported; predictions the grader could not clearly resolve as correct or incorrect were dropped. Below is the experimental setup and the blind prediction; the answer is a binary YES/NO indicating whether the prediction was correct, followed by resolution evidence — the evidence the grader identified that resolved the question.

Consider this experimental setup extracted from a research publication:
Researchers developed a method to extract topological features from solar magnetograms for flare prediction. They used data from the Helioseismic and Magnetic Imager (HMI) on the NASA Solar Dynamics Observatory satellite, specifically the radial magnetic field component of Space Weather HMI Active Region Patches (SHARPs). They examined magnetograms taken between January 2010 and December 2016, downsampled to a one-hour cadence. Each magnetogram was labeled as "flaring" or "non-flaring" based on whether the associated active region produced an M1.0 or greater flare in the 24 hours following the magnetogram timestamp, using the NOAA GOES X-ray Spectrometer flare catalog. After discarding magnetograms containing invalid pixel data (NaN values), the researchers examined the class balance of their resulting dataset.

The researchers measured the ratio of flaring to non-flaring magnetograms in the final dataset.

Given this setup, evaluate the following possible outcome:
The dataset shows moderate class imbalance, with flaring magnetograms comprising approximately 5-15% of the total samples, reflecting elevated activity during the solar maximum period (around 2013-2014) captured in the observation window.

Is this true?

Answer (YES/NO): NO